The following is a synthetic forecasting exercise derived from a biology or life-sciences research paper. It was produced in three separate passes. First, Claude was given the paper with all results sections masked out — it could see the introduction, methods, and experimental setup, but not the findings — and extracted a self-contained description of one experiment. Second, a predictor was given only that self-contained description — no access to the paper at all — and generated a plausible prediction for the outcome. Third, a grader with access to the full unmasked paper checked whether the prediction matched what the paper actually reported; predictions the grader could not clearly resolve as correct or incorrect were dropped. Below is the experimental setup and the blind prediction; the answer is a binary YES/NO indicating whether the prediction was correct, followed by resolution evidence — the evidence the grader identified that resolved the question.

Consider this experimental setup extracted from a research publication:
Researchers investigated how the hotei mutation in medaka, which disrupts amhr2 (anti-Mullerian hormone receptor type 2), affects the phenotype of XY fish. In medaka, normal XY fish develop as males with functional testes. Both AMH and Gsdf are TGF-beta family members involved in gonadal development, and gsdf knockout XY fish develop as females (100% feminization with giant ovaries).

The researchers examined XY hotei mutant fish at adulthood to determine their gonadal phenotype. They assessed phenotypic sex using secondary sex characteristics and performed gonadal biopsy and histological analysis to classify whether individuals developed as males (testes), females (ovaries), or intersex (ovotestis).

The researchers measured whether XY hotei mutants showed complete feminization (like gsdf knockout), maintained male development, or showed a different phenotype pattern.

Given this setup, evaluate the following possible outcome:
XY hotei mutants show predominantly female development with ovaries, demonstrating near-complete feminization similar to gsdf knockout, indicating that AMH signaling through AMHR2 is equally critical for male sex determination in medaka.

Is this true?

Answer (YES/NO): NO